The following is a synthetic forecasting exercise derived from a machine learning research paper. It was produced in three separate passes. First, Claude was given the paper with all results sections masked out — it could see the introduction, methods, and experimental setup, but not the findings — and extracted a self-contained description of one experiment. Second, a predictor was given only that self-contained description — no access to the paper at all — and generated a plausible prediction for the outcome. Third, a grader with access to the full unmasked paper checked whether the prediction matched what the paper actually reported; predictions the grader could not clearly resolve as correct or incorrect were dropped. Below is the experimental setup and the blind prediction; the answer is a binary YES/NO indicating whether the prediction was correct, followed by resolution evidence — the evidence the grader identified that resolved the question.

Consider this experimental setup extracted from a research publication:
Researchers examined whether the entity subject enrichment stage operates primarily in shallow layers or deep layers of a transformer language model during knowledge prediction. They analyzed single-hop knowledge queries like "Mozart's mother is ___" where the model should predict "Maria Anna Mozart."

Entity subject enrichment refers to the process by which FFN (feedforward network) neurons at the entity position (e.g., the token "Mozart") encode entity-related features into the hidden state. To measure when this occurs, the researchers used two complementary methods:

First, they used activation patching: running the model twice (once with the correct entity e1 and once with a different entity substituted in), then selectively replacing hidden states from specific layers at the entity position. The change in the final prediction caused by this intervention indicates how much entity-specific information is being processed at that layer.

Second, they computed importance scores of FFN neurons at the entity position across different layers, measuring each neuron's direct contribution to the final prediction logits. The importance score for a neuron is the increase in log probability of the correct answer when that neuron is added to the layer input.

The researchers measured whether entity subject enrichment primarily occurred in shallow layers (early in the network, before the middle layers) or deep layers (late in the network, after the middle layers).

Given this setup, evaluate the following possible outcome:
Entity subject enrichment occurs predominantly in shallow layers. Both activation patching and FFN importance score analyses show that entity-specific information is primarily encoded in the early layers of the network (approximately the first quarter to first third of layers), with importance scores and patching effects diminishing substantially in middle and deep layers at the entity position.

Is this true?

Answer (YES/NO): NO